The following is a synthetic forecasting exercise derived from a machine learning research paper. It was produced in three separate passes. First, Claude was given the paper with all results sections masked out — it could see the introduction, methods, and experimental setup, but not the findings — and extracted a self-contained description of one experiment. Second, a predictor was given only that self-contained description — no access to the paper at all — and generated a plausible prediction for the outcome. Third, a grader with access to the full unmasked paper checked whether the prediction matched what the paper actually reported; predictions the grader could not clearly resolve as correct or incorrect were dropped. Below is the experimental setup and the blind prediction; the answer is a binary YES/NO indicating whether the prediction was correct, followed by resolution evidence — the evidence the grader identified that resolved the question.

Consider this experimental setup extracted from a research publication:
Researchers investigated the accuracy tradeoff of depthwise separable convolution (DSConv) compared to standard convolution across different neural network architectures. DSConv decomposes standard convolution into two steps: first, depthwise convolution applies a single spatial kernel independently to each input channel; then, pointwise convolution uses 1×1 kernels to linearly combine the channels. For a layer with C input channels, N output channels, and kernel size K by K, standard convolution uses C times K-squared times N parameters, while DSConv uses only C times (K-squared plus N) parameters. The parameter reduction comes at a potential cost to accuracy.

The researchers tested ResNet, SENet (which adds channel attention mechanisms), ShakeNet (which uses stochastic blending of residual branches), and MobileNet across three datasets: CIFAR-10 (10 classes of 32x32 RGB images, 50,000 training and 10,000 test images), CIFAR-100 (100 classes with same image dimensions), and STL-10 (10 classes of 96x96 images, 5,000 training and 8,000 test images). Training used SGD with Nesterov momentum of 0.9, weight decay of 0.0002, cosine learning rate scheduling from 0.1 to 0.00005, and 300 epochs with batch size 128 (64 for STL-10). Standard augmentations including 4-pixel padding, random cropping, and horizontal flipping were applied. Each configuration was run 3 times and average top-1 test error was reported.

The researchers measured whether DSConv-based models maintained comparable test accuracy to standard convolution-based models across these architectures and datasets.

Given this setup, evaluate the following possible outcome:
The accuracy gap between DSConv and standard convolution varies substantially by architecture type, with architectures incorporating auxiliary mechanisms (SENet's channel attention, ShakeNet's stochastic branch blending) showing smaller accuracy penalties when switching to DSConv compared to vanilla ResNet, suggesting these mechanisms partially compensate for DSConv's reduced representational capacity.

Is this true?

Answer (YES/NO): YES